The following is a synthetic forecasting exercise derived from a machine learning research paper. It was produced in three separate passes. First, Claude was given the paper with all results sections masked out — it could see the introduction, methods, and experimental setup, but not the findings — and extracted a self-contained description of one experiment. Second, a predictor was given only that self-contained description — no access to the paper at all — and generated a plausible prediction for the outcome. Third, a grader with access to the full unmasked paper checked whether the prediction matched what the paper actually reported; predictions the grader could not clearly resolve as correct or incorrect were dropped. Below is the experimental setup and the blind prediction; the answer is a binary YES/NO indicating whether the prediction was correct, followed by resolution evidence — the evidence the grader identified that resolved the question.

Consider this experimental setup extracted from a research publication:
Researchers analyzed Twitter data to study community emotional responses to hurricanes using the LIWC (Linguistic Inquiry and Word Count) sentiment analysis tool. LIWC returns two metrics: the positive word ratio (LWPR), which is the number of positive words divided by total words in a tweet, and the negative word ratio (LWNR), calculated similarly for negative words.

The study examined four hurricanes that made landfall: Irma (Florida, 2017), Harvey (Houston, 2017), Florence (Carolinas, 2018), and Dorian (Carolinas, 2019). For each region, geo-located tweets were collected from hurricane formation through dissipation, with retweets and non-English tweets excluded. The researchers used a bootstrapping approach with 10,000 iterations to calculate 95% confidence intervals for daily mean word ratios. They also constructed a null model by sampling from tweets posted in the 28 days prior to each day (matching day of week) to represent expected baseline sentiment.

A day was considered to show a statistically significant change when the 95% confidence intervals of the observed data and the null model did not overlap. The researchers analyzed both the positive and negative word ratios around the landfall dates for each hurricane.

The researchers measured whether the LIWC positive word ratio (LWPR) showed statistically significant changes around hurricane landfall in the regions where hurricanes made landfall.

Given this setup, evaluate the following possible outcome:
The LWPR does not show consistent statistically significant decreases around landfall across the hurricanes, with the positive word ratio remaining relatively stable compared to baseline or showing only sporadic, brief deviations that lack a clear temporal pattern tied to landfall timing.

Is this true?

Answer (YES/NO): YES